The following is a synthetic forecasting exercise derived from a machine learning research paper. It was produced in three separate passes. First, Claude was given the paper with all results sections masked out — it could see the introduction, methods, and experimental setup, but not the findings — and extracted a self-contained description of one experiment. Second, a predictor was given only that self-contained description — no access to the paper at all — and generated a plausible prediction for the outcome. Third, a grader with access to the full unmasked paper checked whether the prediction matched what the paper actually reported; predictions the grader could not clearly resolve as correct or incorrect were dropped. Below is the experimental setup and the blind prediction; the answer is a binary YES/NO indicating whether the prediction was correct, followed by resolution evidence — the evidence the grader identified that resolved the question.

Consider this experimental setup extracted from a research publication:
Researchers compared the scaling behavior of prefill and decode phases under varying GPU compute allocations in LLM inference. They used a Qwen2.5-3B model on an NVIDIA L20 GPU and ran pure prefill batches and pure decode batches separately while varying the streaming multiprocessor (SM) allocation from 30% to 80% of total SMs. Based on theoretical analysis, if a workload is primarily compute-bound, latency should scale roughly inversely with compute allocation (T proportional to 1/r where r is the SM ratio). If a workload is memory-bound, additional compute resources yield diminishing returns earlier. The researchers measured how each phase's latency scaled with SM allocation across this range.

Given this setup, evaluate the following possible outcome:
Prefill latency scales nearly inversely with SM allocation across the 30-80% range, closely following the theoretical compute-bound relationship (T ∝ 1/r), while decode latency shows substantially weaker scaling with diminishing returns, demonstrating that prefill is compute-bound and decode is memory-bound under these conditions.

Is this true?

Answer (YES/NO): YES